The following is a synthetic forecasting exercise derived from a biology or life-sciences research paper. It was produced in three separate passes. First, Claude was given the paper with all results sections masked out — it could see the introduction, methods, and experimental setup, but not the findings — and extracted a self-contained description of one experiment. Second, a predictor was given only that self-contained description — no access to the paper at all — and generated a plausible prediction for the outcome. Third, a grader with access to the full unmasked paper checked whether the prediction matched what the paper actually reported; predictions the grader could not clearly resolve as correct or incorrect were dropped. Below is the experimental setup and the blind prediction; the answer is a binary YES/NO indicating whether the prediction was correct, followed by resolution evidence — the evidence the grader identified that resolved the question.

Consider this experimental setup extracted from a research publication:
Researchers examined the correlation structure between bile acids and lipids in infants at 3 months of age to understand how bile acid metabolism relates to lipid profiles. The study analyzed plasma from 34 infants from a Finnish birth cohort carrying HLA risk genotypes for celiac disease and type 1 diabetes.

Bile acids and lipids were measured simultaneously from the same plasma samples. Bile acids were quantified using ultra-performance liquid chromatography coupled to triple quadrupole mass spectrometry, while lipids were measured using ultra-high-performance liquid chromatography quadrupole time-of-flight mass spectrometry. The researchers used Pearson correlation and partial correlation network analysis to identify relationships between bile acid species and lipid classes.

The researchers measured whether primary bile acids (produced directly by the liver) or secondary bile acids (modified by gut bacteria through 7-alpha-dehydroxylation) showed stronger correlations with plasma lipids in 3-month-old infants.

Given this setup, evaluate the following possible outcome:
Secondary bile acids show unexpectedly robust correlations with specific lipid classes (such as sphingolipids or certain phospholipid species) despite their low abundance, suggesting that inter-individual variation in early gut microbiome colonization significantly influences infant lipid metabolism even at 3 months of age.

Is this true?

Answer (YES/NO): NO